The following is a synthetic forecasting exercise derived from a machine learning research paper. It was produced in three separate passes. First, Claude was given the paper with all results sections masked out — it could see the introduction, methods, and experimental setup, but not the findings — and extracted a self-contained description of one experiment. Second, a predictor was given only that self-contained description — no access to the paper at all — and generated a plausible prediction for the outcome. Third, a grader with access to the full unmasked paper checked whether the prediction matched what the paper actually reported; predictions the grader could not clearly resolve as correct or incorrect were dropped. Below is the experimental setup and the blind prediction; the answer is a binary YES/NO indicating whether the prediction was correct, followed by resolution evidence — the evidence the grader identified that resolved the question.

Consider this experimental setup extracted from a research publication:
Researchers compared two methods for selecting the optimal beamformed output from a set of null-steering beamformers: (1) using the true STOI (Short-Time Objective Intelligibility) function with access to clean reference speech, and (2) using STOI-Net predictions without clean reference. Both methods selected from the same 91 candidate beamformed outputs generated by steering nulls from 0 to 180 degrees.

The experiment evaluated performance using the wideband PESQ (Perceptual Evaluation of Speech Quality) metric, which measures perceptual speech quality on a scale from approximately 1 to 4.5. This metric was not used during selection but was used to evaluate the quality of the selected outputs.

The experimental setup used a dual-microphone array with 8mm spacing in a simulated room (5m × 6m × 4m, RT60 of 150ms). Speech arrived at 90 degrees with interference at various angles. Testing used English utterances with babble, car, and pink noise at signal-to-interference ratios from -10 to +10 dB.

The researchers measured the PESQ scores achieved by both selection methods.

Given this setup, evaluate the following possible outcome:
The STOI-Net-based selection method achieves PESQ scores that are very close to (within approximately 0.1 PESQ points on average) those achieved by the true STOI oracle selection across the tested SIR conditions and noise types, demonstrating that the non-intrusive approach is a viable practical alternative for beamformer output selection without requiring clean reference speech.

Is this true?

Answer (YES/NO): YES